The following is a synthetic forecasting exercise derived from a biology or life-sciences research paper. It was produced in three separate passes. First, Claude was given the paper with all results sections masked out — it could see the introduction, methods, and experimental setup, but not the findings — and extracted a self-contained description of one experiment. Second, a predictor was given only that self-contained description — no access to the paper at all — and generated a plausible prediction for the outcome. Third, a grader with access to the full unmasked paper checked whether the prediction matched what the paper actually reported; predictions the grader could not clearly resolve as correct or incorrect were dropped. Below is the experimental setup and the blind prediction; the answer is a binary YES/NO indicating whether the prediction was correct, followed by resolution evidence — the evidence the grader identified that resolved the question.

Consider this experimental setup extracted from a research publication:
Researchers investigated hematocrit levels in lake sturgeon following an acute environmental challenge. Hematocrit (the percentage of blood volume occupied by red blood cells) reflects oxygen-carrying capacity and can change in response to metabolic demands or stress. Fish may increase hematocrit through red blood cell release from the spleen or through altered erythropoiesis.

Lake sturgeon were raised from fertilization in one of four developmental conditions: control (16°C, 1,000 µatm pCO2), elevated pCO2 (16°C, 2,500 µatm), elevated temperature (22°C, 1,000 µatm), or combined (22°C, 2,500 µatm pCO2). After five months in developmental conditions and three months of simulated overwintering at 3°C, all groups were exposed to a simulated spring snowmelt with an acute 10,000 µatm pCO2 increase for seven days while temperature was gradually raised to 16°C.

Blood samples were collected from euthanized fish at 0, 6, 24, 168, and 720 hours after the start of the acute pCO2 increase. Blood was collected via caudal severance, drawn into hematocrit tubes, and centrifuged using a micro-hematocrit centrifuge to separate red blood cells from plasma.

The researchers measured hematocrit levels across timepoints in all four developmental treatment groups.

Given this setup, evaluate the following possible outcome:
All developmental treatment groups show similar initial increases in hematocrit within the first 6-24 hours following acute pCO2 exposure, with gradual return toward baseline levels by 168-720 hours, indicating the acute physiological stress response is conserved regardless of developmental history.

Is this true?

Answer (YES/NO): NO